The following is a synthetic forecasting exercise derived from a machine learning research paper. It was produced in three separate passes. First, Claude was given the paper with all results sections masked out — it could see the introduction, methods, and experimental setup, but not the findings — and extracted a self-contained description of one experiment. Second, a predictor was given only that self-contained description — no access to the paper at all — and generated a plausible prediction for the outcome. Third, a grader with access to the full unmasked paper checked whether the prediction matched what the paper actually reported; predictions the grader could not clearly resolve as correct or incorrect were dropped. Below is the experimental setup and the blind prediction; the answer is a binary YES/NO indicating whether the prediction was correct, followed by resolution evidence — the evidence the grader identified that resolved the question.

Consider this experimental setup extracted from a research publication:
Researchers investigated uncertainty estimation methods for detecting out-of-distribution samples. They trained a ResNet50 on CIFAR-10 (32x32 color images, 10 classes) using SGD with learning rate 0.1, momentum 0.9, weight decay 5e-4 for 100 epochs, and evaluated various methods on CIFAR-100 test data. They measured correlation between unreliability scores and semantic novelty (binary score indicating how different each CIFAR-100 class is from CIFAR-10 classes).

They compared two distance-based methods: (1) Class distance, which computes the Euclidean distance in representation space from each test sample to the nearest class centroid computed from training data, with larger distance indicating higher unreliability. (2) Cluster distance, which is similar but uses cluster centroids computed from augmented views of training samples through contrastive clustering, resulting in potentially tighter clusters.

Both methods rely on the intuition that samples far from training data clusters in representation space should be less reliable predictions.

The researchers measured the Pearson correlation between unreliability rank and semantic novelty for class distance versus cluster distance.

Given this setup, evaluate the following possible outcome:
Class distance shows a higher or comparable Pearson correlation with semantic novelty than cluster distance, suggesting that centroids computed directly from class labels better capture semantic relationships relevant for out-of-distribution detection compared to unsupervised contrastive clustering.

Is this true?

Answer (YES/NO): NO